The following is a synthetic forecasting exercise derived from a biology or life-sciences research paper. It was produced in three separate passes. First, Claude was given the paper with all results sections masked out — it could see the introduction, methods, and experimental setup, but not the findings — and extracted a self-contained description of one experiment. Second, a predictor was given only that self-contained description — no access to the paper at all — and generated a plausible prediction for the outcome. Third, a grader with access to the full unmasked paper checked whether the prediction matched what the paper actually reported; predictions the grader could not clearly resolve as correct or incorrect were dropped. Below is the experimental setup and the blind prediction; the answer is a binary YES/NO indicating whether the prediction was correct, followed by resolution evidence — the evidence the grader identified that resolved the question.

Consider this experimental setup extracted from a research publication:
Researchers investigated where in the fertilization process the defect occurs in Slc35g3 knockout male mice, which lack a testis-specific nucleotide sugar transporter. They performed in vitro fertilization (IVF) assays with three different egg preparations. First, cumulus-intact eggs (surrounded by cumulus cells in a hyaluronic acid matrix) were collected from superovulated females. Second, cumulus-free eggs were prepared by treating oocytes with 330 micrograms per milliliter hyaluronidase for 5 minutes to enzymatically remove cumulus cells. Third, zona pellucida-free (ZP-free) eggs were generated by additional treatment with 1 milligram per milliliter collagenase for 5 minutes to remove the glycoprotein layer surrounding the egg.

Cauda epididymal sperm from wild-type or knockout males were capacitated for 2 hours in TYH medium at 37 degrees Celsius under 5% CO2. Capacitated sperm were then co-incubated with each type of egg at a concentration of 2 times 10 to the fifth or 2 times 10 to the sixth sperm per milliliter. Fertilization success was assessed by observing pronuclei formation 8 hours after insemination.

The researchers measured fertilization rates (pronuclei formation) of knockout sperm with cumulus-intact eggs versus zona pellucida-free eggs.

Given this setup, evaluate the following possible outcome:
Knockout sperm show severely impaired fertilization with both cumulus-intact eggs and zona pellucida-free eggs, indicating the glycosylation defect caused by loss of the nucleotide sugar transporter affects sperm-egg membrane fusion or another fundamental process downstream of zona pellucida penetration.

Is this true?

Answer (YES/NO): YES